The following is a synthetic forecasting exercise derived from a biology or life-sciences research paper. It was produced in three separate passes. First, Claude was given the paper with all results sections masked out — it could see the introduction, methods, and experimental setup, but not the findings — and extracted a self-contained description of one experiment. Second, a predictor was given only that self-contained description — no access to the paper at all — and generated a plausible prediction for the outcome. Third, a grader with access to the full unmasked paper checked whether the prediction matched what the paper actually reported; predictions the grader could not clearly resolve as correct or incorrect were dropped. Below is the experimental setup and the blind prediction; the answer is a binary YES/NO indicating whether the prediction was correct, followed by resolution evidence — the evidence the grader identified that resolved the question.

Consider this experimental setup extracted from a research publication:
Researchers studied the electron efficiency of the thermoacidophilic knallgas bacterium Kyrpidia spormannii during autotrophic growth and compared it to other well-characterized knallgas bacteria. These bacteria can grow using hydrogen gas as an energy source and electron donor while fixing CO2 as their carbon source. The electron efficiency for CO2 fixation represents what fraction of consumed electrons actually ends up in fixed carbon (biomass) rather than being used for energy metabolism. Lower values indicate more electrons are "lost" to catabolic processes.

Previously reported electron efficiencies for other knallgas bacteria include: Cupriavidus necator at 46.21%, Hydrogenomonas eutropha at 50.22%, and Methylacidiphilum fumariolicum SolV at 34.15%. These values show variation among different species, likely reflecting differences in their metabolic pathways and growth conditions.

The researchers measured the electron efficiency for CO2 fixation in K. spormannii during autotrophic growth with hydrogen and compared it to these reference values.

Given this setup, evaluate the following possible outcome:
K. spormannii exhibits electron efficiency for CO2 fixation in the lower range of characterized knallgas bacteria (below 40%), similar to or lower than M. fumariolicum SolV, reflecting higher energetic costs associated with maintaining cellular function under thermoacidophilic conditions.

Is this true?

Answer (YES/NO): NO